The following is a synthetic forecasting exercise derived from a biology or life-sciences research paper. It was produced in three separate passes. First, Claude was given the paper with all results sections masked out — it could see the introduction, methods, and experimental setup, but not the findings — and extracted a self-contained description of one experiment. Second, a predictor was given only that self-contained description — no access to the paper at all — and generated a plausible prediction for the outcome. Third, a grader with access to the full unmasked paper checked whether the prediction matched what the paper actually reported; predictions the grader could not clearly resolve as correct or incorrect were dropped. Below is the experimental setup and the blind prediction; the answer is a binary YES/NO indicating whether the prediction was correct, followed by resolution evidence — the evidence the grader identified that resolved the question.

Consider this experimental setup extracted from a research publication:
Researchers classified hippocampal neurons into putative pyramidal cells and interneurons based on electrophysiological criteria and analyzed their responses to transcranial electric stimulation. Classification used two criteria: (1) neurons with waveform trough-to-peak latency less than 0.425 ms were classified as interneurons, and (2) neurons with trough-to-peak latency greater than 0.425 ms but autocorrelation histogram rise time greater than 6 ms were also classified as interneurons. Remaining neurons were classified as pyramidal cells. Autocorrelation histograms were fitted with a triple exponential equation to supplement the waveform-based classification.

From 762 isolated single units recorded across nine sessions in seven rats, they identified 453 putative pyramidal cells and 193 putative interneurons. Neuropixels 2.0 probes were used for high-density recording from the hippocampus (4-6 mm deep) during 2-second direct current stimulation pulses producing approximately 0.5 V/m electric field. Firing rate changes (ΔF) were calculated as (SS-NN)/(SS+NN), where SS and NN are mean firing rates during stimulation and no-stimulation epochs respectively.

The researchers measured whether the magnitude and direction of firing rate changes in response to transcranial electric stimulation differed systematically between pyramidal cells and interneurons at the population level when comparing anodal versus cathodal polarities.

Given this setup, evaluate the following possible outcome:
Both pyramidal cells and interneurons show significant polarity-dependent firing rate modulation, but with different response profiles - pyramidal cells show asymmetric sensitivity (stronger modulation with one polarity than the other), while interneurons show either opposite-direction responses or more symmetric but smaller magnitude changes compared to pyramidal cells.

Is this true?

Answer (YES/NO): NO